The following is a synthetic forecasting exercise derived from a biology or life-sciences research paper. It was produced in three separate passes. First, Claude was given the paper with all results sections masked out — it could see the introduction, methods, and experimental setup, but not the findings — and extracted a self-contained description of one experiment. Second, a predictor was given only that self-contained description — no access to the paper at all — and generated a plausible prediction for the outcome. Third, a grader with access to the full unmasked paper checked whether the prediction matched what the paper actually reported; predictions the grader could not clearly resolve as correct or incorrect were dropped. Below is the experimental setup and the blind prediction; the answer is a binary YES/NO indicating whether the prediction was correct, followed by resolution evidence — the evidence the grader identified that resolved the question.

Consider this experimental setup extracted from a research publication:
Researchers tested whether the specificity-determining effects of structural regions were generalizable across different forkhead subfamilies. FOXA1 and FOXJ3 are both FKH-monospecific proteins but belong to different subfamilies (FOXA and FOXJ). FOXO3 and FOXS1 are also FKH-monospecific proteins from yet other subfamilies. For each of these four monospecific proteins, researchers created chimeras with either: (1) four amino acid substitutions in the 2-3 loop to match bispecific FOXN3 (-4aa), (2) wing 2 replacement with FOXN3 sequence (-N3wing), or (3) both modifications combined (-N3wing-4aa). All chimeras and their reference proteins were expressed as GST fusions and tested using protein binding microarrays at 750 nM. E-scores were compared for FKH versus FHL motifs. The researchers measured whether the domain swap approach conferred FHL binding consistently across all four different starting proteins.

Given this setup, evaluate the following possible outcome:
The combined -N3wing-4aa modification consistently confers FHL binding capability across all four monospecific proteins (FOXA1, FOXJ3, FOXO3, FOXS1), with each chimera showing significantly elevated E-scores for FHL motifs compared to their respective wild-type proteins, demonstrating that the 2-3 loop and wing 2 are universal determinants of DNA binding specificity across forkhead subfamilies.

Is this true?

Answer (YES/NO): NO